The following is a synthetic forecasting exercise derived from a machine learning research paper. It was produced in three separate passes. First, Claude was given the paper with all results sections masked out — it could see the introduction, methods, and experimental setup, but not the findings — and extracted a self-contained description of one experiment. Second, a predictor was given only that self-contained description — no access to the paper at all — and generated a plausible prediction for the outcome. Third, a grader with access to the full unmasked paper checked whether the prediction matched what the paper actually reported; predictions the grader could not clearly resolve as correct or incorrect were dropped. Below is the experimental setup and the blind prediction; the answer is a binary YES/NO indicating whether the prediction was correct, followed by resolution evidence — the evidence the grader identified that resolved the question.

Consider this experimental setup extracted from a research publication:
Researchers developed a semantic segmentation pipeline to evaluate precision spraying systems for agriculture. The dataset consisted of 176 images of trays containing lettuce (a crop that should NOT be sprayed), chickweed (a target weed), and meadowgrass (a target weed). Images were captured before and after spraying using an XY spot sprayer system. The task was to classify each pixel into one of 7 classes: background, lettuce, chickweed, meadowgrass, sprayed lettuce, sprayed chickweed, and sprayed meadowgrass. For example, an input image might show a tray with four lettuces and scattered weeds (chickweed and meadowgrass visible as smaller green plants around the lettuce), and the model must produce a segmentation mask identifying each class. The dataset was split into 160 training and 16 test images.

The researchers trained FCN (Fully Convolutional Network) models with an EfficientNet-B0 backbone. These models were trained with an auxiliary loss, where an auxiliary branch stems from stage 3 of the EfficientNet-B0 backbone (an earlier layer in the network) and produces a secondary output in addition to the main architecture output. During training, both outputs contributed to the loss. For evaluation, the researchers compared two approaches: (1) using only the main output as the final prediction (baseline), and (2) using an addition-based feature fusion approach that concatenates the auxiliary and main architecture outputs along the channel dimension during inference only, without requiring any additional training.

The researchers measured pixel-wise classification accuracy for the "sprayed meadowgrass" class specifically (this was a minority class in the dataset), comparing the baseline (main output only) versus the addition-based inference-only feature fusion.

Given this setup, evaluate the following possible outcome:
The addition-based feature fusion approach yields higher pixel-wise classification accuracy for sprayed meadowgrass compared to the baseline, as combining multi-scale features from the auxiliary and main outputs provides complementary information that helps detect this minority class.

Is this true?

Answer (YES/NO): NO